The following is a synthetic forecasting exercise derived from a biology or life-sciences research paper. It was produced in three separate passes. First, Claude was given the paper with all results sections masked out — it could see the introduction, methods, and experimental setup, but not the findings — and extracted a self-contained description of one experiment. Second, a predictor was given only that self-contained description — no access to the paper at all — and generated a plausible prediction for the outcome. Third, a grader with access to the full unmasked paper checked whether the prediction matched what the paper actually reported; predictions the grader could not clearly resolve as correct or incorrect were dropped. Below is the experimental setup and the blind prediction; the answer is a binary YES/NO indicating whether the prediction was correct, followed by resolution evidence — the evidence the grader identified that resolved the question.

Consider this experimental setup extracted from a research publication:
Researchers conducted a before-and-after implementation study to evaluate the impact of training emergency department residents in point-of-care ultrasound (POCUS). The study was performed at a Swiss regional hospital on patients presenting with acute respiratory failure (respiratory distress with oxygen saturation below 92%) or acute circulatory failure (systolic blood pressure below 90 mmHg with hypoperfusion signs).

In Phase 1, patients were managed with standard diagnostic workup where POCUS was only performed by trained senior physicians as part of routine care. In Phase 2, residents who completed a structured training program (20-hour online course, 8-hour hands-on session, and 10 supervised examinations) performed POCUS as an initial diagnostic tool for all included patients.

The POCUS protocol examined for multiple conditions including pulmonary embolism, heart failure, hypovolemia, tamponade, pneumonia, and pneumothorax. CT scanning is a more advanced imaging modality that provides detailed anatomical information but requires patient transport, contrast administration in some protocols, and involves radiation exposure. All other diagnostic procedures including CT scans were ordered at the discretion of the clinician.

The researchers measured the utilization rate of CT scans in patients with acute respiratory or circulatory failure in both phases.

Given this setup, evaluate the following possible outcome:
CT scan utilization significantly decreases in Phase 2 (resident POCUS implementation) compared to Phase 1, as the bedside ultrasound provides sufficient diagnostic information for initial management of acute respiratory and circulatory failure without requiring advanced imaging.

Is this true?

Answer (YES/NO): NO